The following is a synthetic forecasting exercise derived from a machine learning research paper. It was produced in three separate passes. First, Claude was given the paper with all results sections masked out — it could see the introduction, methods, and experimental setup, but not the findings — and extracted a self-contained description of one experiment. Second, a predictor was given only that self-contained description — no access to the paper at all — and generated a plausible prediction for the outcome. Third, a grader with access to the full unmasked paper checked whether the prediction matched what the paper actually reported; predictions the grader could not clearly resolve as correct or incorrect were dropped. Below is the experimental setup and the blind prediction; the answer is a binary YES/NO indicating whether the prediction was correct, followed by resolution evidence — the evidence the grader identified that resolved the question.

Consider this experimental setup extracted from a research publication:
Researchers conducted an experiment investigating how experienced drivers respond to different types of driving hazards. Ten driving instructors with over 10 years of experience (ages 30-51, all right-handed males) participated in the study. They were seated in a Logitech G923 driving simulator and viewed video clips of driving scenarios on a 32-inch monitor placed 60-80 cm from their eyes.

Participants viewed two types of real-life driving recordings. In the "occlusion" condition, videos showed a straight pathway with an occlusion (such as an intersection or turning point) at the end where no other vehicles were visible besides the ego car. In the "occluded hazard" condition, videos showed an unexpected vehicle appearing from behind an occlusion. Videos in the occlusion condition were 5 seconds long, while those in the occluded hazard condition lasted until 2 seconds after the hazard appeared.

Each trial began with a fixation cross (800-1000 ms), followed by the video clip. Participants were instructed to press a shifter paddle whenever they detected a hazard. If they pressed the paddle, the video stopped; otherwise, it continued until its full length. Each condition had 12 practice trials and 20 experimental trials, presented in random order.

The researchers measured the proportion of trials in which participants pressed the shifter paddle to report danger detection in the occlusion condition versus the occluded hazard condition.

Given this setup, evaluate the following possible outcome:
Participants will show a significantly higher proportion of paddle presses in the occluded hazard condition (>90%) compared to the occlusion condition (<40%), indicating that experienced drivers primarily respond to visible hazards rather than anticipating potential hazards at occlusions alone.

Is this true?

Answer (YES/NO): YES